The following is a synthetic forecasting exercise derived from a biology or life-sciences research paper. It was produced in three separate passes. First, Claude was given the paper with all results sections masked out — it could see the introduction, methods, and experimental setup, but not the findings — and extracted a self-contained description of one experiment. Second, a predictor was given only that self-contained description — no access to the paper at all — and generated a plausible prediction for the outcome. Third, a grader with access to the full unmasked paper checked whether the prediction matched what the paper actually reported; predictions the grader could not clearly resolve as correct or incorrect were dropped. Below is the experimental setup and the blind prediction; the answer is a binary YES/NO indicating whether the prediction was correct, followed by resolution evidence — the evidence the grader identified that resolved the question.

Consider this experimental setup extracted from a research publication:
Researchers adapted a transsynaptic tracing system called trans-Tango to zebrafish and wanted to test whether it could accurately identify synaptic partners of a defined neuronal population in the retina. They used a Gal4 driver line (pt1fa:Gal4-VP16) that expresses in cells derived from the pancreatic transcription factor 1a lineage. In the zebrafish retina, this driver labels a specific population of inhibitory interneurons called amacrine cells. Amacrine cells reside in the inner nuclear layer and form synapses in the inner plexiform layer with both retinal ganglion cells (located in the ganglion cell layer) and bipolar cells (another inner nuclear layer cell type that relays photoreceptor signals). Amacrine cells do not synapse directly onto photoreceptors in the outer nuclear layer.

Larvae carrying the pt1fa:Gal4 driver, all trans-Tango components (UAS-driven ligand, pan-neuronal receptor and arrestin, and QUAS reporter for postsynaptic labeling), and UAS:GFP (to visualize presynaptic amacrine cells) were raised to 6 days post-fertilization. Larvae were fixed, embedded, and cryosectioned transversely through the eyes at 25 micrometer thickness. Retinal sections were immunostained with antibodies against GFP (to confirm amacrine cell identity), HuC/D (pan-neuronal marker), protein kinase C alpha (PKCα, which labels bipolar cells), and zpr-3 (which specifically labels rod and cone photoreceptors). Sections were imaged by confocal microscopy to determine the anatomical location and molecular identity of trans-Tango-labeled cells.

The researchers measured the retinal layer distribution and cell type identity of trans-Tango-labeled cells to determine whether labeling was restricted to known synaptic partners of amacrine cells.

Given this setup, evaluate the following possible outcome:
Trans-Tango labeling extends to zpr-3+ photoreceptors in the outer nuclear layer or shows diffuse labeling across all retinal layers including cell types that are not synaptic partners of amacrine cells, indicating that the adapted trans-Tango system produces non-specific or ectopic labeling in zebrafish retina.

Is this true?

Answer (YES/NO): NO